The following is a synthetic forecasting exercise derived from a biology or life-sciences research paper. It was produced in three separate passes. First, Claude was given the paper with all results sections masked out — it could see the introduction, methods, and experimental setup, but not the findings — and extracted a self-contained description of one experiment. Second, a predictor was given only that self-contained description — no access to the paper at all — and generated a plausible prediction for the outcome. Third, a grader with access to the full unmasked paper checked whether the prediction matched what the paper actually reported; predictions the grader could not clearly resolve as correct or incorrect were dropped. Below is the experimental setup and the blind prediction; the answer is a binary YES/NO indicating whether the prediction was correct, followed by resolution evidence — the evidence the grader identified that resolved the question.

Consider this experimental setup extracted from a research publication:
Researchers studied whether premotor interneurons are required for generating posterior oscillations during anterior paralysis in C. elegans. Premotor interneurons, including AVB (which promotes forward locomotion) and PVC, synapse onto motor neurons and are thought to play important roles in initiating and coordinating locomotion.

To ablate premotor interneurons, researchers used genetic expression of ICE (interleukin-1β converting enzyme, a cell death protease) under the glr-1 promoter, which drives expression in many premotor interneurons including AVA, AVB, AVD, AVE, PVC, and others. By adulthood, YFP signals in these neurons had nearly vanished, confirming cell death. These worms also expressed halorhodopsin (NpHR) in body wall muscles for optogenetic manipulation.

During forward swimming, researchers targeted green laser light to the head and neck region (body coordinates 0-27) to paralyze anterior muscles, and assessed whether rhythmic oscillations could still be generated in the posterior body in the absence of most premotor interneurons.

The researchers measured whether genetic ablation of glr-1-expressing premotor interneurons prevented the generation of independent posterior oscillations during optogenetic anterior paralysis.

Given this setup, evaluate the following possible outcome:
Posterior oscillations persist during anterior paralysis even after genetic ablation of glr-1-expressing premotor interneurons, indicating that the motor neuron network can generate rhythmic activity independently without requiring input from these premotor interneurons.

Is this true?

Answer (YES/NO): YES